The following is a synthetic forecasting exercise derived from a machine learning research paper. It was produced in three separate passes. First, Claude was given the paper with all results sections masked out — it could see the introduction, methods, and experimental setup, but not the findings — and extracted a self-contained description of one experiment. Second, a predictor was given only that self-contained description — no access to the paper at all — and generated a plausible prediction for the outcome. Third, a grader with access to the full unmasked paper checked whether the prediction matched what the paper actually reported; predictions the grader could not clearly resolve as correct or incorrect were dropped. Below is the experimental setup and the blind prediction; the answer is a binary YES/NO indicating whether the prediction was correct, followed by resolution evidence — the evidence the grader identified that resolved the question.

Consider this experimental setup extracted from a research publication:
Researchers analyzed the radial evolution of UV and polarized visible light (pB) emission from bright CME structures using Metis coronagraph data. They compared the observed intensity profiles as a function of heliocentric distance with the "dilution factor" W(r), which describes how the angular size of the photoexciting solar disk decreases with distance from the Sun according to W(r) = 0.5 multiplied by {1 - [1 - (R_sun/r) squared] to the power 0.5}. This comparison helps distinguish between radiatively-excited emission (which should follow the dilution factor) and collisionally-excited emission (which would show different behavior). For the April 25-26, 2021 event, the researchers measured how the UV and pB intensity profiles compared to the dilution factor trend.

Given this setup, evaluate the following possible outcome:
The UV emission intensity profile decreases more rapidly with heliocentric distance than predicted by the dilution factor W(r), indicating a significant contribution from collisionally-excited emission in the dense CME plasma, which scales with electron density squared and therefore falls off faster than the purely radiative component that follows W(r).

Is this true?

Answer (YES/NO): NO